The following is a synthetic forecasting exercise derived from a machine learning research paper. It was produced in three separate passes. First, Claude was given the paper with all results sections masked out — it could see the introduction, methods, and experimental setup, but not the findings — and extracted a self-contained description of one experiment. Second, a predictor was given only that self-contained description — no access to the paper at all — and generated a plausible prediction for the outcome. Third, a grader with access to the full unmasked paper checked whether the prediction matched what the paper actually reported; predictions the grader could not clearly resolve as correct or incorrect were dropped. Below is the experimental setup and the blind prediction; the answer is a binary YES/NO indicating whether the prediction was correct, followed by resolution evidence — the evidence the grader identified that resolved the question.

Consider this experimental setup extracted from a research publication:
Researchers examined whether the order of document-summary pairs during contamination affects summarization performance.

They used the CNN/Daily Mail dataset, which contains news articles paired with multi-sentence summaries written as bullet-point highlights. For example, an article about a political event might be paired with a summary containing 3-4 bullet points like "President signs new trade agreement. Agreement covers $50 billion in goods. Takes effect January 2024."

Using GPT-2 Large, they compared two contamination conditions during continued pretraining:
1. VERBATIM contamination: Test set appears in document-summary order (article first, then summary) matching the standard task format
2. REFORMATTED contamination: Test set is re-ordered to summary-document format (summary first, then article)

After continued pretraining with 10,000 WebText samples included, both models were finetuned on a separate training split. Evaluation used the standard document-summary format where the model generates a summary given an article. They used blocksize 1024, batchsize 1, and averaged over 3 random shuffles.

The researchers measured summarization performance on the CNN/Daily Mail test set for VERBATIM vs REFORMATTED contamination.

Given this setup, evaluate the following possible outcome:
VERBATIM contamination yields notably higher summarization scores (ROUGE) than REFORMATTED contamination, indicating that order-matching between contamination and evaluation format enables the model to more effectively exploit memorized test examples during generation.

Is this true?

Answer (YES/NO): NO